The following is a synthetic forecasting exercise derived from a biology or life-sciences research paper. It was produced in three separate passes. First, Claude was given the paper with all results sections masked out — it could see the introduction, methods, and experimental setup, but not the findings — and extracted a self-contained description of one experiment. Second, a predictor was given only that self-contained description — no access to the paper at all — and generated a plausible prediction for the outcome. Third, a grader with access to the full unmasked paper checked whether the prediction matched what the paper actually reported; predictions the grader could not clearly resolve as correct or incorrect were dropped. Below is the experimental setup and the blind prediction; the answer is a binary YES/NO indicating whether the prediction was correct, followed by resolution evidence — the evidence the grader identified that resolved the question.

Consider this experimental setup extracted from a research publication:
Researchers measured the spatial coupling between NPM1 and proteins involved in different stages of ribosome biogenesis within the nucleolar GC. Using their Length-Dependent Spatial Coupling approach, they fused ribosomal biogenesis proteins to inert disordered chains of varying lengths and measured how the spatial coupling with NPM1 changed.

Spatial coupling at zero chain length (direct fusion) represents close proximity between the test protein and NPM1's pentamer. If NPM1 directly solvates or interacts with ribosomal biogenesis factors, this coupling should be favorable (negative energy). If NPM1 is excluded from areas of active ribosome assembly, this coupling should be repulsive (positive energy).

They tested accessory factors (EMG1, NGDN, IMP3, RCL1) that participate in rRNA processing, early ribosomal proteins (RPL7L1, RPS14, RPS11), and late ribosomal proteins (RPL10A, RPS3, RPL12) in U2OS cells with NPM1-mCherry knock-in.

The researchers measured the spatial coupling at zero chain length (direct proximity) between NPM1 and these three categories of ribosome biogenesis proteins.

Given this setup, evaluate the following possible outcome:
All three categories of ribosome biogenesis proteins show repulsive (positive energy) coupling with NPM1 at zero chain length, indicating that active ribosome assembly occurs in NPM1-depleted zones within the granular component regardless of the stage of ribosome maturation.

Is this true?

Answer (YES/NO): NO